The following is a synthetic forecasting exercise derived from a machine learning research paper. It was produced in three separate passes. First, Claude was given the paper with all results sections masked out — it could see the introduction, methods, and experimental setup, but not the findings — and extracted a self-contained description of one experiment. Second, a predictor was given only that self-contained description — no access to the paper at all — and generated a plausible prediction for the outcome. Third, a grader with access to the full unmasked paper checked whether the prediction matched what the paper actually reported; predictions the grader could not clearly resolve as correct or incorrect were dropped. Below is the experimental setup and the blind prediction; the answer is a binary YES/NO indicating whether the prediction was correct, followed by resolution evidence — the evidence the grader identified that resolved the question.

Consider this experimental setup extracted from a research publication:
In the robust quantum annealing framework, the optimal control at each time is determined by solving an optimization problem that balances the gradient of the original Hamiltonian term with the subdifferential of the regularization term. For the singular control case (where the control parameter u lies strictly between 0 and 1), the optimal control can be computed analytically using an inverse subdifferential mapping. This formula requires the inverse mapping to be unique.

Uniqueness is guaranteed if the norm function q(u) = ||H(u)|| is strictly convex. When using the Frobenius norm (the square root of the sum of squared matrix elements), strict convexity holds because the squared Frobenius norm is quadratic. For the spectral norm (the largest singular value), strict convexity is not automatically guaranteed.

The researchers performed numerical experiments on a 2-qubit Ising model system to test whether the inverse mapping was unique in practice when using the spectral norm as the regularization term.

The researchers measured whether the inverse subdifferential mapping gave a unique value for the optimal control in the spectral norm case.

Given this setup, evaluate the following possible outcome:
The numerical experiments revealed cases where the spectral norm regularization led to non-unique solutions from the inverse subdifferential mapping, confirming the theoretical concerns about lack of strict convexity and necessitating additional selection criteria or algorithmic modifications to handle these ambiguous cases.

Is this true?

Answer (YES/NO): NO